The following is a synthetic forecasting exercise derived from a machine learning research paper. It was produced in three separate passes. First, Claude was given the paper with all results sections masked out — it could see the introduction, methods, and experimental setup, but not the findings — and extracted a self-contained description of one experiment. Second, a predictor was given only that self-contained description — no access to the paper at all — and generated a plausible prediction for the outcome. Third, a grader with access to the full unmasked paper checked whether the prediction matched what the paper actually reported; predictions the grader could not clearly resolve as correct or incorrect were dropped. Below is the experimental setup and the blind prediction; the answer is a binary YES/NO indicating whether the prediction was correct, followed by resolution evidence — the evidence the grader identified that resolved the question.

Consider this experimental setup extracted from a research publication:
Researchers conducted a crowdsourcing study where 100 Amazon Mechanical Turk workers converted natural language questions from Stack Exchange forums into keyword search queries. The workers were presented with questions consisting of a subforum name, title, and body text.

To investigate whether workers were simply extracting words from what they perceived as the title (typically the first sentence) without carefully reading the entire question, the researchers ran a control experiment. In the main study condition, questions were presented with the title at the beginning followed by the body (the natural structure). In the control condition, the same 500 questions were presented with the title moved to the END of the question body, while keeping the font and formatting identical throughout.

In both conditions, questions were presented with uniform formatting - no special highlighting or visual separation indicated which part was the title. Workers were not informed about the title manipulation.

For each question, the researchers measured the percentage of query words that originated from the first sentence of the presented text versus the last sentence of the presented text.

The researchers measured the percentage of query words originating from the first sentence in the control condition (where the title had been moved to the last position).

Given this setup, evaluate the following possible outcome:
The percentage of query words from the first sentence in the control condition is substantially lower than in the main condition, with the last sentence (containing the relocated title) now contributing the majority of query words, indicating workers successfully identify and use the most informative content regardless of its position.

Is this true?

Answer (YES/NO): NO